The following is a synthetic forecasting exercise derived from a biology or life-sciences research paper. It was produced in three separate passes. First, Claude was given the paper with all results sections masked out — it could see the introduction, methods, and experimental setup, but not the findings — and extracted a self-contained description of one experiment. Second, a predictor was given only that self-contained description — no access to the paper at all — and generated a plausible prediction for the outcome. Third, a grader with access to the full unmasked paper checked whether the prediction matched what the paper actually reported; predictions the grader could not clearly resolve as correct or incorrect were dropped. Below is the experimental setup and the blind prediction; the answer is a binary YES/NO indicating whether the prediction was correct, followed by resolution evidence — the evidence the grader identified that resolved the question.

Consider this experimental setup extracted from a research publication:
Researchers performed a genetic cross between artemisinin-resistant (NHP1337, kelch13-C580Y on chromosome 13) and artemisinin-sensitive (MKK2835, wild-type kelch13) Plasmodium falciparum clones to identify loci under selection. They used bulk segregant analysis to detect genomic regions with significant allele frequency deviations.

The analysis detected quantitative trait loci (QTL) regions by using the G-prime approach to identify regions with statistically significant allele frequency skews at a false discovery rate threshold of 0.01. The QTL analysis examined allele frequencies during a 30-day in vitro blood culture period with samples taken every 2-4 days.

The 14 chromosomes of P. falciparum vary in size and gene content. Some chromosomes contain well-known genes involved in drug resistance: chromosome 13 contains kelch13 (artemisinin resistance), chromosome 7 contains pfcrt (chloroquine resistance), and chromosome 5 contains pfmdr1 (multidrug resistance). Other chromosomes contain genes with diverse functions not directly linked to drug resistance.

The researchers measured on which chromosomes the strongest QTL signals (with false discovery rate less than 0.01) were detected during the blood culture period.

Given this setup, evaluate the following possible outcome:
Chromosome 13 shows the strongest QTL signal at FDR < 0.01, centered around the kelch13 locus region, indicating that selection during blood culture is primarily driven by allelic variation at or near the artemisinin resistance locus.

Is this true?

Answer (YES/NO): NO